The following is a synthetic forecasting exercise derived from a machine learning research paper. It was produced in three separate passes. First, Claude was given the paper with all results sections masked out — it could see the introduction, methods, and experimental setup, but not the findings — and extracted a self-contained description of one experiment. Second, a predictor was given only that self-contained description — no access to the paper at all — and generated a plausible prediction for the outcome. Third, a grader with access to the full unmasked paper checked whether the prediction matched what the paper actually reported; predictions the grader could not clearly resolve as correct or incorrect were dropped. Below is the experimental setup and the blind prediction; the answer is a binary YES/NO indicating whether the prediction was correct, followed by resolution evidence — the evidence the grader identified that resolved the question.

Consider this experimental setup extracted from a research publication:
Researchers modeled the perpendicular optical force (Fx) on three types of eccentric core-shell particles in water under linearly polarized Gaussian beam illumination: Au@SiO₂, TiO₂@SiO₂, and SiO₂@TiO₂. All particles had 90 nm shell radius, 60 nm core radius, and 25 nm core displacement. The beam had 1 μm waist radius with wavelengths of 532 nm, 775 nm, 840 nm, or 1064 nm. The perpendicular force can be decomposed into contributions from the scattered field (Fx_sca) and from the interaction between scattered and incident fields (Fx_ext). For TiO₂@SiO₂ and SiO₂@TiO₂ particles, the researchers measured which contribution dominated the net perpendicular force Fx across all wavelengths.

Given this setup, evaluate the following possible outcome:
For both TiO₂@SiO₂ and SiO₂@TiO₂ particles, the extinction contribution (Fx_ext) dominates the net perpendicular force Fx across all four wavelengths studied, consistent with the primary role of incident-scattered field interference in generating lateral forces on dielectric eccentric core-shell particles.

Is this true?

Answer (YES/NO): NO